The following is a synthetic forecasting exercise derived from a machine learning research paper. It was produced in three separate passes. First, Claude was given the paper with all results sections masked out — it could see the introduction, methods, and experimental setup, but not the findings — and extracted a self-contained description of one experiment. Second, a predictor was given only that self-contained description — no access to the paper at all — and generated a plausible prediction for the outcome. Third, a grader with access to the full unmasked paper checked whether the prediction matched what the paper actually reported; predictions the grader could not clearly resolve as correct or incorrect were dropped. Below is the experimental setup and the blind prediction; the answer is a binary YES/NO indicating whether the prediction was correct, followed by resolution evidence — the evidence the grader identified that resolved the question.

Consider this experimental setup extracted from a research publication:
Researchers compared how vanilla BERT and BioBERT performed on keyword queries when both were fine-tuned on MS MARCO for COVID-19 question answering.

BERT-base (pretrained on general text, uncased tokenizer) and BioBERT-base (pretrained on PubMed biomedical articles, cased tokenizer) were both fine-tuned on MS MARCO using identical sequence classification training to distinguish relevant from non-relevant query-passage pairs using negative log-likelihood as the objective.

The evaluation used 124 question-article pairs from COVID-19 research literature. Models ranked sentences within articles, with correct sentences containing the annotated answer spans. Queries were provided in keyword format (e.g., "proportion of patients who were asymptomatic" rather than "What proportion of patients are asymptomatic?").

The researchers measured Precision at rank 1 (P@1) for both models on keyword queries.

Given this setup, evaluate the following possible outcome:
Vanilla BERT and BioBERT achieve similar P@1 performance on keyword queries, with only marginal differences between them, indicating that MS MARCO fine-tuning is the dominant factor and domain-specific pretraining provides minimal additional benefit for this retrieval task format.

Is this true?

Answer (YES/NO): NO